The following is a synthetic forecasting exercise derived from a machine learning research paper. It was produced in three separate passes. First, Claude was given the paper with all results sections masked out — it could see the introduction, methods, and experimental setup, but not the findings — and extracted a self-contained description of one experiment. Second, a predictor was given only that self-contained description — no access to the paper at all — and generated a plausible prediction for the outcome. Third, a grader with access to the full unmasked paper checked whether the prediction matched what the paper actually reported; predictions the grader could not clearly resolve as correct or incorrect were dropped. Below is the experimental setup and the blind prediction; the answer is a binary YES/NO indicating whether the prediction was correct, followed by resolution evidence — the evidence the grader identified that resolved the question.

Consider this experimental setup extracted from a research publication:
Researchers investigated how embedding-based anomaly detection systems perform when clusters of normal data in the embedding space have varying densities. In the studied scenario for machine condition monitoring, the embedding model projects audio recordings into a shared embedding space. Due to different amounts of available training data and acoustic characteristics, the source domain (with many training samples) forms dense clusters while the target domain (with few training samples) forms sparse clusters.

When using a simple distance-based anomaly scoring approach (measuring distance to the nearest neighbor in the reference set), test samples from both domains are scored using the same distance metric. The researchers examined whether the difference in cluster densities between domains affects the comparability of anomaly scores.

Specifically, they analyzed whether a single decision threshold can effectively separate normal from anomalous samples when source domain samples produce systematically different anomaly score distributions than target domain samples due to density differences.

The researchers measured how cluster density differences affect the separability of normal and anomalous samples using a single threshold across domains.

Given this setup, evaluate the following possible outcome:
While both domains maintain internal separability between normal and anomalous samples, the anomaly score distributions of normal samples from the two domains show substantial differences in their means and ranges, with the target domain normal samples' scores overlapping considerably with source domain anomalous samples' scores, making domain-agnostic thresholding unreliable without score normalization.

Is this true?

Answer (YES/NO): NO